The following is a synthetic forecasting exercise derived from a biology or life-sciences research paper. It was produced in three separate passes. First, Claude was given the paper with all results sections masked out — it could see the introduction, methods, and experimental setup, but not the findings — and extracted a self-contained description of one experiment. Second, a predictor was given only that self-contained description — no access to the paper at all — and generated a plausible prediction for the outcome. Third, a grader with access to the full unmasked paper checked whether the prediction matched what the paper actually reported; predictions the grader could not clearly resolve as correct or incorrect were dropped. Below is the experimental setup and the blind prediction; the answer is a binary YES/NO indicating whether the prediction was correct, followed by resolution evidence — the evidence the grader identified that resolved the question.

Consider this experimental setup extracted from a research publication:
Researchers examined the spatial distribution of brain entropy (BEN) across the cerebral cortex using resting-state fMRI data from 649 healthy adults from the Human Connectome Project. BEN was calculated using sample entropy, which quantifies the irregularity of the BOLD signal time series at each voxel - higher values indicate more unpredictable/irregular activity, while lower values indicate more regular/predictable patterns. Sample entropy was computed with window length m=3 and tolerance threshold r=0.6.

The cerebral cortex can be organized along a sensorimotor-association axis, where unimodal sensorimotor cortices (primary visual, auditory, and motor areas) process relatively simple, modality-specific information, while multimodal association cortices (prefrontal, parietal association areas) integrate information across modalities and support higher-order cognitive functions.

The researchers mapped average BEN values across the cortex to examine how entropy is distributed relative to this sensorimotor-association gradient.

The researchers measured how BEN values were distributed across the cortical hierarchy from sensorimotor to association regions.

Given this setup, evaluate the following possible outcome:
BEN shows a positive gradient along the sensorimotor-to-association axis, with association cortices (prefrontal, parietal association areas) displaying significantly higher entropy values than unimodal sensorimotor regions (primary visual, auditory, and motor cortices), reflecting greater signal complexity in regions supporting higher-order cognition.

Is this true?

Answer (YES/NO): NO